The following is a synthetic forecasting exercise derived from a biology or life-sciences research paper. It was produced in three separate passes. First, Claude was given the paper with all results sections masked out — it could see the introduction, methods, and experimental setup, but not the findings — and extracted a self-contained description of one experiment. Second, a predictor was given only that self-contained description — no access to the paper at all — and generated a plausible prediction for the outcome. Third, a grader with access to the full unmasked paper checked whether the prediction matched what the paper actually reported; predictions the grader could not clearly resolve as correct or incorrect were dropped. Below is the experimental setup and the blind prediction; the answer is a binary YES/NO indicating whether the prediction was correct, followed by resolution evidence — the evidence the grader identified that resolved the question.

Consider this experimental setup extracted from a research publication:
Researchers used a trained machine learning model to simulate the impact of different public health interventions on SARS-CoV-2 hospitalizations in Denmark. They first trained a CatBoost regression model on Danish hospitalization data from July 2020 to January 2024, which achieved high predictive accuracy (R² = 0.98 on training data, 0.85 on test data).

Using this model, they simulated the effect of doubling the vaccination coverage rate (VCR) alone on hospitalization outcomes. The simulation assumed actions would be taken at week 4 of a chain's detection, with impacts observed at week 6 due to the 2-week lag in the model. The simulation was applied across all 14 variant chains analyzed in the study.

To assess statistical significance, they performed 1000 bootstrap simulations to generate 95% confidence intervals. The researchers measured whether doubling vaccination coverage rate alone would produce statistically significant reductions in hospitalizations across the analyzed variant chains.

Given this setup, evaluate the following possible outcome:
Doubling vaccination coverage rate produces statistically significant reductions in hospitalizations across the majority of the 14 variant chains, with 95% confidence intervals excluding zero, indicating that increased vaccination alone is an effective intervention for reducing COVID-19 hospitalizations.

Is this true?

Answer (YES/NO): NO